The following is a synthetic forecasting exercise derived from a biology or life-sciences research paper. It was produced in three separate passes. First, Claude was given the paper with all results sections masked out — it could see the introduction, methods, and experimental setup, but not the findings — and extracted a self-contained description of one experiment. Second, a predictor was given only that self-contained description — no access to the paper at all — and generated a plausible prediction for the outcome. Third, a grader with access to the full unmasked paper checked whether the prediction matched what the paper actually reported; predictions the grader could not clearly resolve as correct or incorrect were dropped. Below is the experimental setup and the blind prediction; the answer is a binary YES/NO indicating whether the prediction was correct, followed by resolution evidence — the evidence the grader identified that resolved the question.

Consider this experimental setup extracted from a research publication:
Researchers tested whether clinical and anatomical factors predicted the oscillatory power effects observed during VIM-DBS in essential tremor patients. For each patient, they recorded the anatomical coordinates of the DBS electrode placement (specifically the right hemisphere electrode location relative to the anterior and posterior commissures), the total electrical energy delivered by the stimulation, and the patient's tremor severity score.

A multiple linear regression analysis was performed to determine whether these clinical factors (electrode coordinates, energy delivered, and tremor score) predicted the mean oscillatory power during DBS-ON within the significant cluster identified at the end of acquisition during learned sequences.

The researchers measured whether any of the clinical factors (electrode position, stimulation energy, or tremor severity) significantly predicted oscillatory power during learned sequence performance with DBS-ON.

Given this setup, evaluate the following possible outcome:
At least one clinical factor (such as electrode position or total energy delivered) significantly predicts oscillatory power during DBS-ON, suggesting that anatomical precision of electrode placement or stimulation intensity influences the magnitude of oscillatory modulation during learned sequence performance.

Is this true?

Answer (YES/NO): YES